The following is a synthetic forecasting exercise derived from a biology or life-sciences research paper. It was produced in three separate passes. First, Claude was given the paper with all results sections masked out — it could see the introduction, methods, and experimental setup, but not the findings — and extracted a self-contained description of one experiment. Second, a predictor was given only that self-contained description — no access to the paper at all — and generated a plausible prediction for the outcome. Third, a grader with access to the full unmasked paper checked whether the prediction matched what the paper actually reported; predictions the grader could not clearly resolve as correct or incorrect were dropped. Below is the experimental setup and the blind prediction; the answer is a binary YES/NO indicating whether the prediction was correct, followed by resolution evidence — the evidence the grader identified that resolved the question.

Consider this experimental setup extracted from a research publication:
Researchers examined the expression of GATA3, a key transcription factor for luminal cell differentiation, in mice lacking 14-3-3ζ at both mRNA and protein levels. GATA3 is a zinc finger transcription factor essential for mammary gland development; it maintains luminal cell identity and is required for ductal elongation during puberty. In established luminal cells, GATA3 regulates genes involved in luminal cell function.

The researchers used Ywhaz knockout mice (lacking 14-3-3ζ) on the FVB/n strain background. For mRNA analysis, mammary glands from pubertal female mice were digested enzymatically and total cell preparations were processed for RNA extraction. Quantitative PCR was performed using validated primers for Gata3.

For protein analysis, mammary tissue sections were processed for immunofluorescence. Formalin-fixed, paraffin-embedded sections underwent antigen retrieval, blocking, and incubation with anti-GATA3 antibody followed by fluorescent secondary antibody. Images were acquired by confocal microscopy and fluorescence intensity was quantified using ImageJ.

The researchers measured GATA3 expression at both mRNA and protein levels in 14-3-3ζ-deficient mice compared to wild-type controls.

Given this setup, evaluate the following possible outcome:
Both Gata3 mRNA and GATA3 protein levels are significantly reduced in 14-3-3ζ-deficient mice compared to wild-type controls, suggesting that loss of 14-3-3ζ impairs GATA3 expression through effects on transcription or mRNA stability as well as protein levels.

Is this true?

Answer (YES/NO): NO